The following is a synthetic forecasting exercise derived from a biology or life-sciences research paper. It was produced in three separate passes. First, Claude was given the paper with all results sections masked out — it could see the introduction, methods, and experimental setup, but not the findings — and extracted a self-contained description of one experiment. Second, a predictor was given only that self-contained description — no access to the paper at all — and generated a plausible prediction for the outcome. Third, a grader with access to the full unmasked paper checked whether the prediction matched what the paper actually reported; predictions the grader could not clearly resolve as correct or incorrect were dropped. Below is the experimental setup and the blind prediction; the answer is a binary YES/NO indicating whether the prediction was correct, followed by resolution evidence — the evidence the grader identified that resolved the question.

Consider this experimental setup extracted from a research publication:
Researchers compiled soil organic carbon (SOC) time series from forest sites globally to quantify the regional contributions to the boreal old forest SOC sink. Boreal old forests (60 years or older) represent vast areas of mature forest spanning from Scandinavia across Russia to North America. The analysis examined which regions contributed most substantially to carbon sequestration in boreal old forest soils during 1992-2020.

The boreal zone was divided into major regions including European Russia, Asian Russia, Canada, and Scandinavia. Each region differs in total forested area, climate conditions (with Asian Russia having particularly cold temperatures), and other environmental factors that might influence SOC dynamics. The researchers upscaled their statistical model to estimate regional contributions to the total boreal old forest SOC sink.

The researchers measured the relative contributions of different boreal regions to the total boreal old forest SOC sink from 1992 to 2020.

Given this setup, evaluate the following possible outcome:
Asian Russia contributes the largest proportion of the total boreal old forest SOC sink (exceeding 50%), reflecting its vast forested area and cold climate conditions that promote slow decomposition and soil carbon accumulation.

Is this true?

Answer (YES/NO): YES